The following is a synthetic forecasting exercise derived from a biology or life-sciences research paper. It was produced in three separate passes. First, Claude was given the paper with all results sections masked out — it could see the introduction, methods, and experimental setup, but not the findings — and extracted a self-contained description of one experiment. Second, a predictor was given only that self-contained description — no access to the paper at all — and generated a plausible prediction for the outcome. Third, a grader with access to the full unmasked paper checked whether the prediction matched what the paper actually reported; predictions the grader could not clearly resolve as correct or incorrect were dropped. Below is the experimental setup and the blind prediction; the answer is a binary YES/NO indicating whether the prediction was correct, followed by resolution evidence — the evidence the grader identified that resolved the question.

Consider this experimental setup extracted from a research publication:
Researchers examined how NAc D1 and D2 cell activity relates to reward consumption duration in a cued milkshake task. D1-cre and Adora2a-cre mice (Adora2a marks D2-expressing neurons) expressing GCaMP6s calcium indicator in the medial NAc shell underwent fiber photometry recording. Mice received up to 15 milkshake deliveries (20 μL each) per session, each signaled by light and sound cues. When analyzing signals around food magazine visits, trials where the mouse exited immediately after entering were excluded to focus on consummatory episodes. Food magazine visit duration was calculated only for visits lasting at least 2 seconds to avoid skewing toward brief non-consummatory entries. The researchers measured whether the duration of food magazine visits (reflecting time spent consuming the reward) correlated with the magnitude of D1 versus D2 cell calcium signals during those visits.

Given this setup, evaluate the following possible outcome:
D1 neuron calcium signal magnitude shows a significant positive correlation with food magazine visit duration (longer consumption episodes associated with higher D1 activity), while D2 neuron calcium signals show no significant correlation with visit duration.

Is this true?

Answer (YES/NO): NO